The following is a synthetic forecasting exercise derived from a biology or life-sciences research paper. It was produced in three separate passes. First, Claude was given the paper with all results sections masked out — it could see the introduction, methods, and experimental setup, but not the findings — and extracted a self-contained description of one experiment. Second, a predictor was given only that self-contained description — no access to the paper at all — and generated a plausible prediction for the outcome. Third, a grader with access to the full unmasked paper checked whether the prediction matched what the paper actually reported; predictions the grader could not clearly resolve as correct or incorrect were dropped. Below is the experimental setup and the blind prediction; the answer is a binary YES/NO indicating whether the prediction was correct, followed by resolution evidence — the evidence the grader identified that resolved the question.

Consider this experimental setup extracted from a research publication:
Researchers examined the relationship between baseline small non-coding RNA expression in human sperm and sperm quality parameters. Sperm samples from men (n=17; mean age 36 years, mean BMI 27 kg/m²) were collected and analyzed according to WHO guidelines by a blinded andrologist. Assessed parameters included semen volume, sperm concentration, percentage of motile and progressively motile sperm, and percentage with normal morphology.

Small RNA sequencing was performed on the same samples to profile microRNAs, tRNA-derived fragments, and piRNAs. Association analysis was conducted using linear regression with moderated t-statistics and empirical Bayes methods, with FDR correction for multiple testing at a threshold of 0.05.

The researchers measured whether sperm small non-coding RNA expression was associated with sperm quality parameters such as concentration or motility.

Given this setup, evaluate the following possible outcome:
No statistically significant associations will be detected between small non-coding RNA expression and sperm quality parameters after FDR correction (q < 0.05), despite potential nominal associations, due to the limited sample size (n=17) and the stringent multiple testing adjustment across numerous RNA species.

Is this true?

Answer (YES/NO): NO